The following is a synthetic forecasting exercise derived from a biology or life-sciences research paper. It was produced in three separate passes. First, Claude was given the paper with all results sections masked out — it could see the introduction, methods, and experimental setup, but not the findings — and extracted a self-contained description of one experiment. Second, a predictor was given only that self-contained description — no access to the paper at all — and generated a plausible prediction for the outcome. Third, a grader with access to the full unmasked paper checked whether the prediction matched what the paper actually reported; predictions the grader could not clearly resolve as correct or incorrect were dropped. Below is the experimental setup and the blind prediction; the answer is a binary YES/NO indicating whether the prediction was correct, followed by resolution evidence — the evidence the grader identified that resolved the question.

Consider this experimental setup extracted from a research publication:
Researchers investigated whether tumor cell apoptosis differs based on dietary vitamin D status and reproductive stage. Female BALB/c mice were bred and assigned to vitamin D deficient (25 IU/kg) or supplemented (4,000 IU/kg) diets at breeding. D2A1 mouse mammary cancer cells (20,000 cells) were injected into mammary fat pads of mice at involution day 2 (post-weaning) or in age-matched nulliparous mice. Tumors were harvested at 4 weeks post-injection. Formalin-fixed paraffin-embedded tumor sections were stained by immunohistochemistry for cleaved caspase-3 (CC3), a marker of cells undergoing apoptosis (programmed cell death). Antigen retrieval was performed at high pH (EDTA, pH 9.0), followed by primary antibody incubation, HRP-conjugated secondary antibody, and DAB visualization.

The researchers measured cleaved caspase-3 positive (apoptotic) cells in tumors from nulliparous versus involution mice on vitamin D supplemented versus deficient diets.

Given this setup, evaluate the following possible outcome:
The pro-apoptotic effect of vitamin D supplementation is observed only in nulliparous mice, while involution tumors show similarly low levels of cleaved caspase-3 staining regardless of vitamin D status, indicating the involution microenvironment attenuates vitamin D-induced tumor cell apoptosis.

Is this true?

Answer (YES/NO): NO